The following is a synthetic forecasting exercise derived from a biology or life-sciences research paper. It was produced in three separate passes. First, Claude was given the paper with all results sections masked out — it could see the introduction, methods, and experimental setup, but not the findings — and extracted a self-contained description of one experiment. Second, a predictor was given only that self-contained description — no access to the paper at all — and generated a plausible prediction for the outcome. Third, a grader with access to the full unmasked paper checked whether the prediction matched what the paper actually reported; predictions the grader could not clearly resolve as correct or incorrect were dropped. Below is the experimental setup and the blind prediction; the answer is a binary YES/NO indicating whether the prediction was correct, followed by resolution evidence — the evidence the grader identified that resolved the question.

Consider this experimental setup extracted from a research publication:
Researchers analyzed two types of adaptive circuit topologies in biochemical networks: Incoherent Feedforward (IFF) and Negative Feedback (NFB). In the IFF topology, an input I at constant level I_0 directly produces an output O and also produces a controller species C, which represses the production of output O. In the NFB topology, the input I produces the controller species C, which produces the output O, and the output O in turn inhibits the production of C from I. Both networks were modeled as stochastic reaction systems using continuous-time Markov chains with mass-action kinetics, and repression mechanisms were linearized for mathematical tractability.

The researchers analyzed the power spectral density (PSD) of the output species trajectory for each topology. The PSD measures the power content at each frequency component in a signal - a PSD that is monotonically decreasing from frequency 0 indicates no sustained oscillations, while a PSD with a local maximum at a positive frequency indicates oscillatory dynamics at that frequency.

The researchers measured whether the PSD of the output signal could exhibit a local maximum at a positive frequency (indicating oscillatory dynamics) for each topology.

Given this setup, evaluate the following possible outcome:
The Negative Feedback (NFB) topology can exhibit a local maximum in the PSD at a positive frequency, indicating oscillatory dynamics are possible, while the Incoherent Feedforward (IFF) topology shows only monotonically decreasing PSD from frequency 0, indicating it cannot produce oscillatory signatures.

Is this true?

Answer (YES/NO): YES